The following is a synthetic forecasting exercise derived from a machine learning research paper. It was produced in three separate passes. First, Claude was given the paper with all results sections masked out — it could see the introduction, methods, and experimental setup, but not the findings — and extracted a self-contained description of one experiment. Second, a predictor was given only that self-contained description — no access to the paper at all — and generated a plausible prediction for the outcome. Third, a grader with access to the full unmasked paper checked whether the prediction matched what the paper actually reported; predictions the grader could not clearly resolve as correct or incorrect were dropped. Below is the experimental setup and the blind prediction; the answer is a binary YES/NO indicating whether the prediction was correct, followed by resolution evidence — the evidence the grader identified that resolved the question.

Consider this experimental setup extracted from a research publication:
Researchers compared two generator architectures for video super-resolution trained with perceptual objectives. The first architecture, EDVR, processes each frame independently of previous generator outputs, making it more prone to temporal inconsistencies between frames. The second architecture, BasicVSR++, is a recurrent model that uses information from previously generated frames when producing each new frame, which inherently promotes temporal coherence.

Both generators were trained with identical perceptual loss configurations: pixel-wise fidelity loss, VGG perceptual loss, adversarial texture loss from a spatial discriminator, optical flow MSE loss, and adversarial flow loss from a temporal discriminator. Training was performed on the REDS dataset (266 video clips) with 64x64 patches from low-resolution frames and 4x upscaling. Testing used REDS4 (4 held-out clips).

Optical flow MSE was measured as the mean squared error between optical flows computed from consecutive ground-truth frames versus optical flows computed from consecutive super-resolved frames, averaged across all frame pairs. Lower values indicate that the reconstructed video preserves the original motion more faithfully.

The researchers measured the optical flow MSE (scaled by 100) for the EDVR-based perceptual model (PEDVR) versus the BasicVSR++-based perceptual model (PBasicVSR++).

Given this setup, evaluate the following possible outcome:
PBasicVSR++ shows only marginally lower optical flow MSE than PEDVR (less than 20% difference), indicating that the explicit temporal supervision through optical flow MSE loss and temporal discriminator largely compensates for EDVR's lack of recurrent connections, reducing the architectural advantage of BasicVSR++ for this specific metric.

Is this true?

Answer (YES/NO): YES